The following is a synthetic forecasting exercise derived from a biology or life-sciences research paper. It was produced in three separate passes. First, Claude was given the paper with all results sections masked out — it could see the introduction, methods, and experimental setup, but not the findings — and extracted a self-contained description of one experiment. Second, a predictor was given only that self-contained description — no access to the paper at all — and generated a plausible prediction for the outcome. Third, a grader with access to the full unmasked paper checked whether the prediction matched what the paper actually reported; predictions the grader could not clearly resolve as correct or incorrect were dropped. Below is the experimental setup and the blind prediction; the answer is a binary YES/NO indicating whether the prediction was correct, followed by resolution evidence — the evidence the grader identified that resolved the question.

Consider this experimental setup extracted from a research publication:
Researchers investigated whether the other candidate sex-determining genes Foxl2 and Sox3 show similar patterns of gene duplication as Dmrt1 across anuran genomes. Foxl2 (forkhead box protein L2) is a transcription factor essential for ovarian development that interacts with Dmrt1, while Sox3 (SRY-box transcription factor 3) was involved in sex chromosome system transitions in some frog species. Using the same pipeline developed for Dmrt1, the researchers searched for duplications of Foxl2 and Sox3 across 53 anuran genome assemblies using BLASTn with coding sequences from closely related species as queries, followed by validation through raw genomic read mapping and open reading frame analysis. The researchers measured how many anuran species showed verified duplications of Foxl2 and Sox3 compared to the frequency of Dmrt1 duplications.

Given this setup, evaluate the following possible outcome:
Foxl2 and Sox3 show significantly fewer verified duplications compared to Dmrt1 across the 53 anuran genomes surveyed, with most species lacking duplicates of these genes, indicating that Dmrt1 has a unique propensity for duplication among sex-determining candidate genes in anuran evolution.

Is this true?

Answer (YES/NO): YES